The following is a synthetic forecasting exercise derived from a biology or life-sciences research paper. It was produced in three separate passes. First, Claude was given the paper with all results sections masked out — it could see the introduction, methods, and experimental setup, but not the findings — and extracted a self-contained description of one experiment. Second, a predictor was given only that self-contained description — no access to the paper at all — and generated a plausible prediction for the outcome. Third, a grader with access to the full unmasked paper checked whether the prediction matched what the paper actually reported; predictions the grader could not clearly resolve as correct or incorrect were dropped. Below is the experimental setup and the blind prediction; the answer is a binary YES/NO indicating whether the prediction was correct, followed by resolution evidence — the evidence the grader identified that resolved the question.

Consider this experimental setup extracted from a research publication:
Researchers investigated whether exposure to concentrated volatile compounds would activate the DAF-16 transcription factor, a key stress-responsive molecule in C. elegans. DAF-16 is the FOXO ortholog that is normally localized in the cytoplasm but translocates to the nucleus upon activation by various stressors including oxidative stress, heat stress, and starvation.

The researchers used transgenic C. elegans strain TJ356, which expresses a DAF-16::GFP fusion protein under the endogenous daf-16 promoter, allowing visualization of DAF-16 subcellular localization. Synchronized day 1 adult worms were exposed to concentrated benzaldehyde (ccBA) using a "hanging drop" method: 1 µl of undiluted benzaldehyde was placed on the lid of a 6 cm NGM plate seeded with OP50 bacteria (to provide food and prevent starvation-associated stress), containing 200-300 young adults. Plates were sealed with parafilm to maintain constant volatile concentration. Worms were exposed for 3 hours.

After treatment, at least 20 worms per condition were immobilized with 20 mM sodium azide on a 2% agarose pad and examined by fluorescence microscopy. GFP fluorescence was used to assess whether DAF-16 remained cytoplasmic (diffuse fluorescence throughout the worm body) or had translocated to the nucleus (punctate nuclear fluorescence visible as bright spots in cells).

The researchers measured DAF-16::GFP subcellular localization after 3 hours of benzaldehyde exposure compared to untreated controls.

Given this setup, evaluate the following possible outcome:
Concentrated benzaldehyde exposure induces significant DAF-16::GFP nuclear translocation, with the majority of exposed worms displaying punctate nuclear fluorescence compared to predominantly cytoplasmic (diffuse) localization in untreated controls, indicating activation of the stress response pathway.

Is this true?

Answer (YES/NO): YES